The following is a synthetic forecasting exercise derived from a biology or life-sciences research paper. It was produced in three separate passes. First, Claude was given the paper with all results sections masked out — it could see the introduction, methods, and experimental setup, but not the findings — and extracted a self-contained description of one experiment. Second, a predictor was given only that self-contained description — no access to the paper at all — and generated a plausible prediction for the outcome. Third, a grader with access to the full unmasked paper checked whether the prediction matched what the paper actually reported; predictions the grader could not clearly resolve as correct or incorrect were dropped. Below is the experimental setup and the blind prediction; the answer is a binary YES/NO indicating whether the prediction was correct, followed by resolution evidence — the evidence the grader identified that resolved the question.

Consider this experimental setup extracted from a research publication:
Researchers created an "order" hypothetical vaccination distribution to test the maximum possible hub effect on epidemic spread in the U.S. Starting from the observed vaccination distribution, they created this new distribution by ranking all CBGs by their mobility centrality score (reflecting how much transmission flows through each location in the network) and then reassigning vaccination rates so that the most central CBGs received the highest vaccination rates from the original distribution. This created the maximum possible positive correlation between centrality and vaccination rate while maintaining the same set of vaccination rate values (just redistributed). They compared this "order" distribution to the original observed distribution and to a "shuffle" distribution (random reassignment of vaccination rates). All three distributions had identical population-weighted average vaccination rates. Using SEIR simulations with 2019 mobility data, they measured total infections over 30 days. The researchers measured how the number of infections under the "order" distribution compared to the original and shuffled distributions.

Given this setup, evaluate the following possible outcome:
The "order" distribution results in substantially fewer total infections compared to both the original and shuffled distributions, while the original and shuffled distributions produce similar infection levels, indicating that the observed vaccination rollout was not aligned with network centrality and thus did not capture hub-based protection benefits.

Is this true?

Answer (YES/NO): NO